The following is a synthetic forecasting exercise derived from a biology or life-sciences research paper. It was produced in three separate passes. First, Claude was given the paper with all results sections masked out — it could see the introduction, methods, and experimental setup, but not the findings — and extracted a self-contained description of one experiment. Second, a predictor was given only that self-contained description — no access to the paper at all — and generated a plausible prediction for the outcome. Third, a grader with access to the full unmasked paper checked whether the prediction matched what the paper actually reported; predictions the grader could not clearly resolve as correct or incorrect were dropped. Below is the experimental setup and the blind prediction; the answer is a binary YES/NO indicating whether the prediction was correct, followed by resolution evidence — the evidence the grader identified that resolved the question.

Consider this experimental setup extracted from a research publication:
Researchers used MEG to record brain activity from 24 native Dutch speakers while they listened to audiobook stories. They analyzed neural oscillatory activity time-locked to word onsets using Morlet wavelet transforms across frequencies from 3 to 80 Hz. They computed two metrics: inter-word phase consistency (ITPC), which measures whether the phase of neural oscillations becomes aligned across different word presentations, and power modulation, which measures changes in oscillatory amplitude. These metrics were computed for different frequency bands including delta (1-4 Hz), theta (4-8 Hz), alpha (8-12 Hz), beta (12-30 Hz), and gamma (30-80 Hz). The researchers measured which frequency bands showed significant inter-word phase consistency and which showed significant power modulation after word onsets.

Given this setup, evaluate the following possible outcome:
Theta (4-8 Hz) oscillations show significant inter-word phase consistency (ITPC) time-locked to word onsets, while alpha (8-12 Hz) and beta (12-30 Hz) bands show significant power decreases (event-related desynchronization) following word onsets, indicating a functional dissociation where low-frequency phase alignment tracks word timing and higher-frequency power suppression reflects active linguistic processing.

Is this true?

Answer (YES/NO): NO